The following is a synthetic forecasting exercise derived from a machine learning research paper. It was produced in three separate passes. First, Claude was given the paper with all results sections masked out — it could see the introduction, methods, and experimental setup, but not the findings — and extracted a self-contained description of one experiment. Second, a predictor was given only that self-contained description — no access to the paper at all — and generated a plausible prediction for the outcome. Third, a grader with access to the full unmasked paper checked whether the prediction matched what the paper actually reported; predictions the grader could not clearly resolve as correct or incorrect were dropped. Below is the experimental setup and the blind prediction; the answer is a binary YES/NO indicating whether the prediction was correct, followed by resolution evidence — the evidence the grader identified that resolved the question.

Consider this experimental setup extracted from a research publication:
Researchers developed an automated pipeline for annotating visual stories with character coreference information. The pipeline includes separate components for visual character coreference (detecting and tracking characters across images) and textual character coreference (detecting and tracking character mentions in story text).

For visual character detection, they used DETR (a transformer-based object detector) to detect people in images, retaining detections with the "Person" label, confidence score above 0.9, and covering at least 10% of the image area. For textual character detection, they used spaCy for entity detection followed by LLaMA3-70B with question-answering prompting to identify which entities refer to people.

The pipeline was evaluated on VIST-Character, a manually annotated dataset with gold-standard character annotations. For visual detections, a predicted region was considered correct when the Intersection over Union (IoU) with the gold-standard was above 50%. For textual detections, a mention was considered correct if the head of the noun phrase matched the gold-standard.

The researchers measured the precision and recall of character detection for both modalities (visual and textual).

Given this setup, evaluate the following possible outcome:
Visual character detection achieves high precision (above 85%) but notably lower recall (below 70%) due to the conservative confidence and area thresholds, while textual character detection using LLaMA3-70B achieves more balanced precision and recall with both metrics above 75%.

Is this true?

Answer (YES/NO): NO